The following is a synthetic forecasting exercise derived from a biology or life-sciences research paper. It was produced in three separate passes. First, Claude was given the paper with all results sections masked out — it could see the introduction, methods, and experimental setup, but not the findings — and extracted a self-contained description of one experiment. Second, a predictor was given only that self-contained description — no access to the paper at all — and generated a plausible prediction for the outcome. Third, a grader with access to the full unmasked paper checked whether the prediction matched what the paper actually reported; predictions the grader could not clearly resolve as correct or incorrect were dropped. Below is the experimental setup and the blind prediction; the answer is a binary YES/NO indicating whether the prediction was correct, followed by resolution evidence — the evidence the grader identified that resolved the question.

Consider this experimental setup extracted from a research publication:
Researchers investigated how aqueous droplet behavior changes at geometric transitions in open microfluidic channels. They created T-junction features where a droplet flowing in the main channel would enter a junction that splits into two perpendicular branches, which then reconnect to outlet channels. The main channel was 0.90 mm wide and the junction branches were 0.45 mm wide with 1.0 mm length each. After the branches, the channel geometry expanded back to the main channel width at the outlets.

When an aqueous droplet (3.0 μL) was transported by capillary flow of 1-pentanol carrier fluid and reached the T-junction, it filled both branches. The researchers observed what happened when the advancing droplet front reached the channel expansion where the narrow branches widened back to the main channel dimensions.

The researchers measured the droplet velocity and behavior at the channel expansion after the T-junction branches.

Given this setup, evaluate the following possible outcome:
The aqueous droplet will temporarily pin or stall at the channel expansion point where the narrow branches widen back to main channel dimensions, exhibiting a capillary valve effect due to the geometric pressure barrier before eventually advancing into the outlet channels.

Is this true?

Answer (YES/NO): YES